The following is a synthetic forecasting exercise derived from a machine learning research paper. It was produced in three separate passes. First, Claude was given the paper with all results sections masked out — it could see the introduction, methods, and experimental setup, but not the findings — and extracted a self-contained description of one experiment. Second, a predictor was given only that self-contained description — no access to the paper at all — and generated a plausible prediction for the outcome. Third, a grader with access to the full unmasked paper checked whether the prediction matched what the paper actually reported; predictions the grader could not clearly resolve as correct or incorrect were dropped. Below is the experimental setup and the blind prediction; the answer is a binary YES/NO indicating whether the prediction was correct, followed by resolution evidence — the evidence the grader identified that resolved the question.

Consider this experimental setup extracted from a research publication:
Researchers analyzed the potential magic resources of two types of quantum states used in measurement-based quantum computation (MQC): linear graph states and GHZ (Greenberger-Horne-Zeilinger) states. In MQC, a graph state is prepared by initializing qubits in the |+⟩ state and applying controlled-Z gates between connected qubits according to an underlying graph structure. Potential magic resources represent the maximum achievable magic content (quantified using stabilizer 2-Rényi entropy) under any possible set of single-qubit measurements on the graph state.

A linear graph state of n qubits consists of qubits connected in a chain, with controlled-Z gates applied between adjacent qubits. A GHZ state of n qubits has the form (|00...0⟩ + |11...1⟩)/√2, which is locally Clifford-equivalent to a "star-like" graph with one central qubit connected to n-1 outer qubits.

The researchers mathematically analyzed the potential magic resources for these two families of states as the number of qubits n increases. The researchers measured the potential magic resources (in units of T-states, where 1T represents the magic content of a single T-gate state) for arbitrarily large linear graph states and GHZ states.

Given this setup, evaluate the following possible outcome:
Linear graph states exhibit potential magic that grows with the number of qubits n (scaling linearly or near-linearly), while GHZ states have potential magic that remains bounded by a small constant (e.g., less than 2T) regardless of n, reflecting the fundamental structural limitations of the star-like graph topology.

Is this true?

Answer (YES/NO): NO